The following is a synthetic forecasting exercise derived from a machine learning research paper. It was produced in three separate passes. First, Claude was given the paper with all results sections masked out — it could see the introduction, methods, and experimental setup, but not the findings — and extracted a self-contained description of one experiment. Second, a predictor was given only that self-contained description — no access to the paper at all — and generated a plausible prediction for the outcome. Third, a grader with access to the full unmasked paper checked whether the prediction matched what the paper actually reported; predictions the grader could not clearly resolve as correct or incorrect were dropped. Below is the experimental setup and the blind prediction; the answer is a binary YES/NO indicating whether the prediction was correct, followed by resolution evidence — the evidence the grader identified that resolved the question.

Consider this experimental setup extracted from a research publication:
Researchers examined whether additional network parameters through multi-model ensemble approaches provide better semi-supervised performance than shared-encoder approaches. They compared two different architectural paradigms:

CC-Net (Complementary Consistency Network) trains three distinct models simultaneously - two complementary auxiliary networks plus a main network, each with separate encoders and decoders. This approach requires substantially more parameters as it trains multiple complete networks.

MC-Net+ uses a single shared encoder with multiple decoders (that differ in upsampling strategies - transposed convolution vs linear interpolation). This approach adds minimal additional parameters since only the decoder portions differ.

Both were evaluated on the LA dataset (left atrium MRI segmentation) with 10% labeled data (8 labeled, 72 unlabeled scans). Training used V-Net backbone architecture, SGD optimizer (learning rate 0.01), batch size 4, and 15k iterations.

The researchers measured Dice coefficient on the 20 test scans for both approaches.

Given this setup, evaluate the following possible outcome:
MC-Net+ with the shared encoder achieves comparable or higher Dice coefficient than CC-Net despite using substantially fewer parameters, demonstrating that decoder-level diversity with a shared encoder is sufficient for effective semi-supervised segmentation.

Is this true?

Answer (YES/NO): NO